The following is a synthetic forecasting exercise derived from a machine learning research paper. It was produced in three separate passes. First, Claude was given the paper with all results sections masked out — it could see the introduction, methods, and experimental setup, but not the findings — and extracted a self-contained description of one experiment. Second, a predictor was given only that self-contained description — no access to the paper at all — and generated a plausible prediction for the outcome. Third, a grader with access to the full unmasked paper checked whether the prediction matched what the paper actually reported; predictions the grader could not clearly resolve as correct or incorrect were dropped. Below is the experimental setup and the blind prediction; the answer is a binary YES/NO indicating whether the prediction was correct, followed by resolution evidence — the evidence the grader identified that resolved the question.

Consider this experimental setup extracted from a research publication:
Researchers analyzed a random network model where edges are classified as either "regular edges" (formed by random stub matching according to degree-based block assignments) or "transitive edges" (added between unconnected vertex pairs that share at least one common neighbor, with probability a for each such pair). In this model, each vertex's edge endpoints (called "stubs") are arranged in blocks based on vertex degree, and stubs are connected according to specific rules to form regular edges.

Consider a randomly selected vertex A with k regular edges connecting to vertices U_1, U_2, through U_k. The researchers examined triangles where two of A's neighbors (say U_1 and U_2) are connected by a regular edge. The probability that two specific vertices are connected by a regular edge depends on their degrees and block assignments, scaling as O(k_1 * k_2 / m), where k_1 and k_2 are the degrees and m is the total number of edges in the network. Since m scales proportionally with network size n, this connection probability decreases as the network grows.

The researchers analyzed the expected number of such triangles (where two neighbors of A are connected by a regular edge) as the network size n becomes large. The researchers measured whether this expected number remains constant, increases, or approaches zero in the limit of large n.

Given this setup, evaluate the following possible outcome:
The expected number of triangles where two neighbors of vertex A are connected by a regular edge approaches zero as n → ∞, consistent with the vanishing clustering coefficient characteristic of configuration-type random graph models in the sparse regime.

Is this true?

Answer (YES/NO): YES